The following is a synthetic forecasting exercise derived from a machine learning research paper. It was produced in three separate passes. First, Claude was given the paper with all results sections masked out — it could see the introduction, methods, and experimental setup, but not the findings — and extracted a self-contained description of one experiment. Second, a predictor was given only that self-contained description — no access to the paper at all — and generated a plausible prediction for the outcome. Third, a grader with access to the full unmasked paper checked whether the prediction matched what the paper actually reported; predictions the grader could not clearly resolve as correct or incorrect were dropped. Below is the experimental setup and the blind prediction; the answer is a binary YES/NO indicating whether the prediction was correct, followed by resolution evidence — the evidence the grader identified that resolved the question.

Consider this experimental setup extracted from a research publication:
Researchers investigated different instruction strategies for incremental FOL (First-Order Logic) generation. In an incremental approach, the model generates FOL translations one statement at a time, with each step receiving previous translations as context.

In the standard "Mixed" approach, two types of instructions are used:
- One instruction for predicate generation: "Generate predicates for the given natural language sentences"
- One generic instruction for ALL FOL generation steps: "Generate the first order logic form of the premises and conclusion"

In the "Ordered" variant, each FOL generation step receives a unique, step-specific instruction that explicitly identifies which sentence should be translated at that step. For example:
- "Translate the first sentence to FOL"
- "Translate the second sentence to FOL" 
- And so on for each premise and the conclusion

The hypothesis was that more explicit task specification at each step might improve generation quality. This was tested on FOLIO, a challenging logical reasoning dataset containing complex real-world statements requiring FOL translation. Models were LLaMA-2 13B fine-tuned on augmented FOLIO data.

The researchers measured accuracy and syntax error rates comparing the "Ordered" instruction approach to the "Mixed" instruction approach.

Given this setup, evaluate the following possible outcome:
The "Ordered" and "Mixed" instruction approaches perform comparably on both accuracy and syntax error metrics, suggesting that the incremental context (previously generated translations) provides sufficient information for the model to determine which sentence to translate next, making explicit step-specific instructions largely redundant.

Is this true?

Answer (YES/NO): NO